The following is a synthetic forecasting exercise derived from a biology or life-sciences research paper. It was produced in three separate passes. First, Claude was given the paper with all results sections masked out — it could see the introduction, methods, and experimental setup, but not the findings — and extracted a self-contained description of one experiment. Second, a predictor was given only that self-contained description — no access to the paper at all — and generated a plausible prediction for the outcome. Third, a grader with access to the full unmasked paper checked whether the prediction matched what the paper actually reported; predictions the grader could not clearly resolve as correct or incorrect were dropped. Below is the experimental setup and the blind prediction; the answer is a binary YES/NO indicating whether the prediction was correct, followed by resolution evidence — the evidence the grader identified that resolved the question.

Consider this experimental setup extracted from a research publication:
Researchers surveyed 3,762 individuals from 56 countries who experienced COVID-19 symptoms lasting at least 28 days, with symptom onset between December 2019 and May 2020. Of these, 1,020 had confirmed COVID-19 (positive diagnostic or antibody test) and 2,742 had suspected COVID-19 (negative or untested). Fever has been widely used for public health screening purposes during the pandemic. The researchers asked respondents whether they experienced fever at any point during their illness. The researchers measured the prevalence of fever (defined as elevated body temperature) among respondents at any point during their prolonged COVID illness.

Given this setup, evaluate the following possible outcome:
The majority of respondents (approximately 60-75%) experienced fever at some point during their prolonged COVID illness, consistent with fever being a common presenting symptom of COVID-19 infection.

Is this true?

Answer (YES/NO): NO